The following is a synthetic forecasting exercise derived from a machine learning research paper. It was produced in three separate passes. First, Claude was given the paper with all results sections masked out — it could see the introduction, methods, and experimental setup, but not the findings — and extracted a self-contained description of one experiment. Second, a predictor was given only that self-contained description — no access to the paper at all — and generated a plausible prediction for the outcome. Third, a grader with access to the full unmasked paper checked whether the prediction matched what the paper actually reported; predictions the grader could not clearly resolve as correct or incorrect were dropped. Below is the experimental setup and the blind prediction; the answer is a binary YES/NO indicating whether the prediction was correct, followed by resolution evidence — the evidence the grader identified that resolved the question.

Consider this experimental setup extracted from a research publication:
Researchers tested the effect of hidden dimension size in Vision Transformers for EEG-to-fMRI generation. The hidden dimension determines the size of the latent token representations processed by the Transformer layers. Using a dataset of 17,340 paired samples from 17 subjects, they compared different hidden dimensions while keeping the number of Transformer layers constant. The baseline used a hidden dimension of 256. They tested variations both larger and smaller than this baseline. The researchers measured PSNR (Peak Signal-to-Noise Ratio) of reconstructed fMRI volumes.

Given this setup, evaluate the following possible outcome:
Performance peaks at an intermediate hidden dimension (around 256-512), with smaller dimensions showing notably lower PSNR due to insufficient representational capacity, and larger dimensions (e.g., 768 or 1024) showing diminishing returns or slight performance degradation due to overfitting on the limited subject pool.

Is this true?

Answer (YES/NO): NO